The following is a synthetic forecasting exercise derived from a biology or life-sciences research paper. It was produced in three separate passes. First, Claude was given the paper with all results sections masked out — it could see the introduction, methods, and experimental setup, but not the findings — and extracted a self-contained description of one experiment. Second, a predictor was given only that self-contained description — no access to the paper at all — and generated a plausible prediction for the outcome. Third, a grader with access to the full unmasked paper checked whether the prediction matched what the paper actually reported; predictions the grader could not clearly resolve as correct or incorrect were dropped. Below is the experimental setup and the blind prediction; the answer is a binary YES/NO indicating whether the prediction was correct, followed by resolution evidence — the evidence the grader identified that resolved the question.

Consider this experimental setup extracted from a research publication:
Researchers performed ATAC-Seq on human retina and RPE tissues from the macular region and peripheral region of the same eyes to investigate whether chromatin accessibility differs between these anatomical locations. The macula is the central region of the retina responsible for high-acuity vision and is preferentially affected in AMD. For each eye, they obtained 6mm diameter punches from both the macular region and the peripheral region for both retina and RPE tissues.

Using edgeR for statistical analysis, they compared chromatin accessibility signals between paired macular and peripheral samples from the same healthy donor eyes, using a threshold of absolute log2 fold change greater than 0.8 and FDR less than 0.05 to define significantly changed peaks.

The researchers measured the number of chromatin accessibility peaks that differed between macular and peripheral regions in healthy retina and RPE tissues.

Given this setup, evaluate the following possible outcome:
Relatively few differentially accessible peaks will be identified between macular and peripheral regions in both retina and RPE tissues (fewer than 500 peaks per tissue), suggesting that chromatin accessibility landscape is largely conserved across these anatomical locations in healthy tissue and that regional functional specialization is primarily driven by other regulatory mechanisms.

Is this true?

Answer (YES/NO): NO